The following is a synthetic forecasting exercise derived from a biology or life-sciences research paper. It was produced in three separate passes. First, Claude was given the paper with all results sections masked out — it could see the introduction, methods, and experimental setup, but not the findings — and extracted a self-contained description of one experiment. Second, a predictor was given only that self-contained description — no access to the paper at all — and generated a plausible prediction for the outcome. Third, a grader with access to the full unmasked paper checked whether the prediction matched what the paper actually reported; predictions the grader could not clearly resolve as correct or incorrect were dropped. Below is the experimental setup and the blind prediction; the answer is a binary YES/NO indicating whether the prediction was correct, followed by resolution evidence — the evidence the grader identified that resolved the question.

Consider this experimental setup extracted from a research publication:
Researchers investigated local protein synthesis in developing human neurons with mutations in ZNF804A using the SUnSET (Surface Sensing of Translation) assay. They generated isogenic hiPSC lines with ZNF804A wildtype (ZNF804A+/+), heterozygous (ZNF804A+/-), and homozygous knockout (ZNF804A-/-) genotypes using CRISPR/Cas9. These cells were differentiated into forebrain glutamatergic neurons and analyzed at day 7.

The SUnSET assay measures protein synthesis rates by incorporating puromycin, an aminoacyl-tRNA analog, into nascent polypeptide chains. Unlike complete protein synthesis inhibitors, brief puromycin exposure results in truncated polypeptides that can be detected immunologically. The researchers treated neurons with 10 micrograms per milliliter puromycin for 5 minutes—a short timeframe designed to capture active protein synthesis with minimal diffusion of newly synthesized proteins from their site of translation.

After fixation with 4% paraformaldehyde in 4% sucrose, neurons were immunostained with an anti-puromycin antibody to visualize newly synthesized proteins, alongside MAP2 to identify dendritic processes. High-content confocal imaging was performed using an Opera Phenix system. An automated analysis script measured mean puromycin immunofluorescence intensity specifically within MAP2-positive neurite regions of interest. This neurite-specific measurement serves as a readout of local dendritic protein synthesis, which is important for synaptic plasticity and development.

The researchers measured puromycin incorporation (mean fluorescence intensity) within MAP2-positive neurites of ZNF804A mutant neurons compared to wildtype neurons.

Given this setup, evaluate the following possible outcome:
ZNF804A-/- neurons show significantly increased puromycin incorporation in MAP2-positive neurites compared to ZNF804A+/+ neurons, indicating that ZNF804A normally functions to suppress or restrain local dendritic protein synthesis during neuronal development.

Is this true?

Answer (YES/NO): YES